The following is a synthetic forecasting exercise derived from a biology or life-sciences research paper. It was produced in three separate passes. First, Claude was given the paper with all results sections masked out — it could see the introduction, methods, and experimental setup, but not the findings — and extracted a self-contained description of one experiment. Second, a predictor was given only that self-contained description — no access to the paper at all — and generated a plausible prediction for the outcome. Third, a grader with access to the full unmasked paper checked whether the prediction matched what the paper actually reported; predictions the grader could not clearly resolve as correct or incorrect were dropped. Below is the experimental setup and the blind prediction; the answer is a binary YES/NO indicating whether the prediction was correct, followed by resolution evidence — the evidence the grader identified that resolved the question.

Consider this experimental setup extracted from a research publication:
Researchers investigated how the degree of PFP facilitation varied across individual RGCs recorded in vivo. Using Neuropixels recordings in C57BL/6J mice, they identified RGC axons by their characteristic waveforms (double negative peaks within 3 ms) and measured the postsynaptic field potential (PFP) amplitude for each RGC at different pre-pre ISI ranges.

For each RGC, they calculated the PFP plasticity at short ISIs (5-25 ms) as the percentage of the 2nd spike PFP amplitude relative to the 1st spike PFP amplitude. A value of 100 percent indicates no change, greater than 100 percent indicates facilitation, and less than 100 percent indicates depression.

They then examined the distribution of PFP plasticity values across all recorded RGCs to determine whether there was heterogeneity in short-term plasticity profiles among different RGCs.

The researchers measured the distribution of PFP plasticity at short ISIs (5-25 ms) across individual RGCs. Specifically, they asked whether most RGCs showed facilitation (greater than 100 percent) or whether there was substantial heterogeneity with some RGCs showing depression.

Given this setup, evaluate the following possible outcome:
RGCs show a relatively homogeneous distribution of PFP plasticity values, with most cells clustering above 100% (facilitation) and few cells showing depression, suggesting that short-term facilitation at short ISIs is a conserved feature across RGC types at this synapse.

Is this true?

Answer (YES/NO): YES